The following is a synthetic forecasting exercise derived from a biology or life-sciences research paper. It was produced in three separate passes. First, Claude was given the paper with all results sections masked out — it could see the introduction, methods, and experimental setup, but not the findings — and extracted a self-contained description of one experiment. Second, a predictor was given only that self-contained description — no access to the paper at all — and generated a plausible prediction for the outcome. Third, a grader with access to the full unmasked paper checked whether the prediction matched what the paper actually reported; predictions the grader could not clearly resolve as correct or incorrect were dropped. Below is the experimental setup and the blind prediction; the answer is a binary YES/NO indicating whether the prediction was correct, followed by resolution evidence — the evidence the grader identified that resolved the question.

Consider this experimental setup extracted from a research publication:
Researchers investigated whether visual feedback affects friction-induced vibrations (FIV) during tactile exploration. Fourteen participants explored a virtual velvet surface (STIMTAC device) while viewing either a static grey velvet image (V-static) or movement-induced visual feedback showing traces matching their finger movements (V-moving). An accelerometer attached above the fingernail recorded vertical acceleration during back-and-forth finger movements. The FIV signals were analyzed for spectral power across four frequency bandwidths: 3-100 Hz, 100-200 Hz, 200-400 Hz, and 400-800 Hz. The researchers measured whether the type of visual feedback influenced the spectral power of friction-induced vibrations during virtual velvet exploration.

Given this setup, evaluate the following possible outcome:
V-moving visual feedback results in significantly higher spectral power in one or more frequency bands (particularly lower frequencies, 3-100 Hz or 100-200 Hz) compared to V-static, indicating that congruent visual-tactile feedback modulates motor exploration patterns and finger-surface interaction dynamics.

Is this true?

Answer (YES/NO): NO